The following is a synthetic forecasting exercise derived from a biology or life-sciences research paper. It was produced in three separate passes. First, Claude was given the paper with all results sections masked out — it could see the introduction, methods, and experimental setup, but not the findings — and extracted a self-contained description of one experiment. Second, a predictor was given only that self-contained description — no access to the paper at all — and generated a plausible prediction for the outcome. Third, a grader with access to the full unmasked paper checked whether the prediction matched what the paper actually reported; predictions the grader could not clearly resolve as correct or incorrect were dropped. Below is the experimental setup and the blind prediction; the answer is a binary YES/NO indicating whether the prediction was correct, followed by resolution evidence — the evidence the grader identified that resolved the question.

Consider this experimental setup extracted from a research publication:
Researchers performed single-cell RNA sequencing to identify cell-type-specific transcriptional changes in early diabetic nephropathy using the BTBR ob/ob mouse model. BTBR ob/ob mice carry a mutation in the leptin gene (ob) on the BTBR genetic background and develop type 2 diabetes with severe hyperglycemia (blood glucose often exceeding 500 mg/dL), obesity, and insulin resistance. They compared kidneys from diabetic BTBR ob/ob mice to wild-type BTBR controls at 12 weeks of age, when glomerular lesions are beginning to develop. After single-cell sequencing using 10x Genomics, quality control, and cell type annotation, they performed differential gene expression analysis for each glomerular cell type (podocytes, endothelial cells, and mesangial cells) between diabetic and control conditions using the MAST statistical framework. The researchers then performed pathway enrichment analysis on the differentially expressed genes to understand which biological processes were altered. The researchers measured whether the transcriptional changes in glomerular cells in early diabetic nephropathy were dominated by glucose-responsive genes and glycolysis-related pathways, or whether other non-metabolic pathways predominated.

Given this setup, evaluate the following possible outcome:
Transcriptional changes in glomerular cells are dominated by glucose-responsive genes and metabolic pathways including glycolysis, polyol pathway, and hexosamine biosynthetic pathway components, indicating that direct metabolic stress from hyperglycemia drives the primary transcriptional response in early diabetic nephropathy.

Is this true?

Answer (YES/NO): NO